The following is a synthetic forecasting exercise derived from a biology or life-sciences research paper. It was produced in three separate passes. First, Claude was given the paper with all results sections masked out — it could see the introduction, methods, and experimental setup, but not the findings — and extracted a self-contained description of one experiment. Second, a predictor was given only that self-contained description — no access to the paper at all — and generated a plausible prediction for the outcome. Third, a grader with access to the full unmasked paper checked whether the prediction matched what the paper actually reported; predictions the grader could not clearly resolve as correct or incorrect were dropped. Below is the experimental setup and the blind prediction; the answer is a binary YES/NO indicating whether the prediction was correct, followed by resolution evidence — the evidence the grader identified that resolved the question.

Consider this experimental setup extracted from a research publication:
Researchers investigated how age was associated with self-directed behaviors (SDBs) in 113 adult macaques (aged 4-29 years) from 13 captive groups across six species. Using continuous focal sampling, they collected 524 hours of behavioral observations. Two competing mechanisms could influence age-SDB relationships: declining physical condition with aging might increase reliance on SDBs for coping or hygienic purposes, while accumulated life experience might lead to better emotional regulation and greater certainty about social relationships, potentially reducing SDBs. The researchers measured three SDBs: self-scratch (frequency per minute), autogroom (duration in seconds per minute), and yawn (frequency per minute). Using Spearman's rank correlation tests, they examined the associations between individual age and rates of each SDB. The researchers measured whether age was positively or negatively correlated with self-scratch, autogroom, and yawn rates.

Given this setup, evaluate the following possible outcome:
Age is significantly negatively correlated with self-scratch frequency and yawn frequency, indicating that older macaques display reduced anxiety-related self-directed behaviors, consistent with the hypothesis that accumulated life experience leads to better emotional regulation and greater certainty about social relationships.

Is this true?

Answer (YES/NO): NO